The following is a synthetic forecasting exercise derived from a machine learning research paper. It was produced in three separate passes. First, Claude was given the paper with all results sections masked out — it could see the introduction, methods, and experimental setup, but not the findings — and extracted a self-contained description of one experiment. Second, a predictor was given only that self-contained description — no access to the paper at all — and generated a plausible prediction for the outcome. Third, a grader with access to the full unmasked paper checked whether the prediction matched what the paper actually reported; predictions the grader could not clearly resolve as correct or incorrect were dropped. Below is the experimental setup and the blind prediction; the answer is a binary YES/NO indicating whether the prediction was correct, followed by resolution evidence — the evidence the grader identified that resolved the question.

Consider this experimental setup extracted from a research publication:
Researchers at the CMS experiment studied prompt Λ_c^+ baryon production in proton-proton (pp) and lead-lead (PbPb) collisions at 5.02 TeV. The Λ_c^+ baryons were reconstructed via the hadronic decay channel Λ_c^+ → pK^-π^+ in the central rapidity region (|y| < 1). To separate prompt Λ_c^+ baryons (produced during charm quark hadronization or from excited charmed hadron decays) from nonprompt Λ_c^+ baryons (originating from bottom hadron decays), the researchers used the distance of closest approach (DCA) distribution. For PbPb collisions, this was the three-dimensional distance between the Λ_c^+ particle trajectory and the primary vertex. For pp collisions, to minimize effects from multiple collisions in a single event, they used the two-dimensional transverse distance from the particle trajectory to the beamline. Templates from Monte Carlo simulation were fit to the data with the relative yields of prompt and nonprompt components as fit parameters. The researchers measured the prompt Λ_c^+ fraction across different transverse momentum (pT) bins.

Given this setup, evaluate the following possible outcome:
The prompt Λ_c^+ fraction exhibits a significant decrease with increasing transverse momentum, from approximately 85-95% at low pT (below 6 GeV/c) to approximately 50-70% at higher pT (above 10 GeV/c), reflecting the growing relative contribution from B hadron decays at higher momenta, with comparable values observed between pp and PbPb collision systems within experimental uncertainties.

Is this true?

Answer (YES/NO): NO